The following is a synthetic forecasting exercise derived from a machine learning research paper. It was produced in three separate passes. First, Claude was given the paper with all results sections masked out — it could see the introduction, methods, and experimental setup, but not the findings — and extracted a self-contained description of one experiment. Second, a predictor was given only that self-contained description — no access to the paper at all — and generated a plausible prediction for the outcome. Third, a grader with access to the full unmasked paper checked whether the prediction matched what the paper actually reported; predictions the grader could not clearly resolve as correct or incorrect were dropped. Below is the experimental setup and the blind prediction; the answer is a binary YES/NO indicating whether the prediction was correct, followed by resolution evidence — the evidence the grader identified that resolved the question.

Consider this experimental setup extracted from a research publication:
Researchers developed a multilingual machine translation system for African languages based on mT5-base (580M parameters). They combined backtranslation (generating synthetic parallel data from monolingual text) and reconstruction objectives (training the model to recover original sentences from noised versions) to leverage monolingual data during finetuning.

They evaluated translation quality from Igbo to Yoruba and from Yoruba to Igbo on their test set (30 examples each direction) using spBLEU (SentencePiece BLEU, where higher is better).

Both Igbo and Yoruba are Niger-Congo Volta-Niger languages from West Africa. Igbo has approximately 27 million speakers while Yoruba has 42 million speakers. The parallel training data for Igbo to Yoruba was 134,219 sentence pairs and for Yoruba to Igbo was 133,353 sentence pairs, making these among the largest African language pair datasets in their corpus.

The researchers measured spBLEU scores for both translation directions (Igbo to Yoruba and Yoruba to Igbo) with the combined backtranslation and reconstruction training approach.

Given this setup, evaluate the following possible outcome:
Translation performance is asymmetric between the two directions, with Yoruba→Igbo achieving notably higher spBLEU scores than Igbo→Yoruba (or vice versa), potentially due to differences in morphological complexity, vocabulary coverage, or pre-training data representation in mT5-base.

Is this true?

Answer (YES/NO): YES